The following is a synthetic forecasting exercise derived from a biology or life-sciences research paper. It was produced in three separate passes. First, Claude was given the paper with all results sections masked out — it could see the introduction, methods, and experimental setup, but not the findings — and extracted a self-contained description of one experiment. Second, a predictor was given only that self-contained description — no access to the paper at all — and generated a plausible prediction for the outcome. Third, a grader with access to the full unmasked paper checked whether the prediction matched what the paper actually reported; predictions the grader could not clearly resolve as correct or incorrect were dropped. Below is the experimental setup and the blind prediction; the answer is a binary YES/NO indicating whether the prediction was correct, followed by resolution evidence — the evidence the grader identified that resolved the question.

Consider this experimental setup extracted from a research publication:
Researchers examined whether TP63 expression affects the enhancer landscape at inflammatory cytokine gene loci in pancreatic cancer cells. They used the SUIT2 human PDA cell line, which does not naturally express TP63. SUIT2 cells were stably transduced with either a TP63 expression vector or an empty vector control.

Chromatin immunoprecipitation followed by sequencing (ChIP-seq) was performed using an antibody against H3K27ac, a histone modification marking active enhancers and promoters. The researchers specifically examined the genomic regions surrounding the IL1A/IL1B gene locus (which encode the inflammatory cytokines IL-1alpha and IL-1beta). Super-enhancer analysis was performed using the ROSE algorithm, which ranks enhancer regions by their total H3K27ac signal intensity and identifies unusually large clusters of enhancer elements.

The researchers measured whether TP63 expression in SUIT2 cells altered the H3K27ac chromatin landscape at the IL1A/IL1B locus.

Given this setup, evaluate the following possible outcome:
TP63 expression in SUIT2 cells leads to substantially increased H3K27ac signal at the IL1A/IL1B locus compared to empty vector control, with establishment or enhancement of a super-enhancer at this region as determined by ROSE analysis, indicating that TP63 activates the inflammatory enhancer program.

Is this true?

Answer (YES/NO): YES